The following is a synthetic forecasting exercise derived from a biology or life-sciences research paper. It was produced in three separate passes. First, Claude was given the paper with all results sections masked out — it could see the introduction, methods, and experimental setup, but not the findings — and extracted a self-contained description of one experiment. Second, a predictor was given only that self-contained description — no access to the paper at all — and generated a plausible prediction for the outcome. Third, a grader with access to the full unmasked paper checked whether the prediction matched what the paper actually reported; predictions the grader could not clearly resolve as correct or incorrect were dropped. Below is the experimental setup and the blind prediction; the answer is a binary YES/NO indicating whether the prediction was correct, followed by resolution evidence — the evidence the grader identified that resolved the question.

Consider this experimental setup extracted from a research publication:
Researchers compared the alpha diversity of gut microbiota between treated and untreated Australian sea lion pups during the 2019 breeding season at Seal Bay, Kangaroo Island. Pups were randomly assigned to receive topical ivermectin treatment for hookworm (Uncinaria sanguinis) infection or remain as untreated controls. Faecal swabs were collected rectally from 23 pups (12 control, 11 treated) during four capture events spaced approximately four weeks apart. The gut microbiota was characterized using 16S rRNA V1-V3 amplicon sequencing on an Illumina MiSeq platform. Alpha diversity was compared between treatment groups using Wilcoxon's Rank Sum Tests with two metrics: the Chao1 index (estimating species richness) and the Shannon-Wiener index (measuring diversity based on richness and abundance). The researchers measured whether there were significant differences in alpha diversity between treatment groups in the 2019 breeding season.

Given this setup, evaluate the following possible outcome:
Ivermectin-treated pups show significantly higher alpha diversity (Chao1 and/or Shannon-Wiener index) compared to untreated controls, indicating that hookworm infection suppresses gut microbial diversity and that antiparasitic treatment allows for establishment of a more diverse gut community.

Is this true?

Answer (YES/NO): NO